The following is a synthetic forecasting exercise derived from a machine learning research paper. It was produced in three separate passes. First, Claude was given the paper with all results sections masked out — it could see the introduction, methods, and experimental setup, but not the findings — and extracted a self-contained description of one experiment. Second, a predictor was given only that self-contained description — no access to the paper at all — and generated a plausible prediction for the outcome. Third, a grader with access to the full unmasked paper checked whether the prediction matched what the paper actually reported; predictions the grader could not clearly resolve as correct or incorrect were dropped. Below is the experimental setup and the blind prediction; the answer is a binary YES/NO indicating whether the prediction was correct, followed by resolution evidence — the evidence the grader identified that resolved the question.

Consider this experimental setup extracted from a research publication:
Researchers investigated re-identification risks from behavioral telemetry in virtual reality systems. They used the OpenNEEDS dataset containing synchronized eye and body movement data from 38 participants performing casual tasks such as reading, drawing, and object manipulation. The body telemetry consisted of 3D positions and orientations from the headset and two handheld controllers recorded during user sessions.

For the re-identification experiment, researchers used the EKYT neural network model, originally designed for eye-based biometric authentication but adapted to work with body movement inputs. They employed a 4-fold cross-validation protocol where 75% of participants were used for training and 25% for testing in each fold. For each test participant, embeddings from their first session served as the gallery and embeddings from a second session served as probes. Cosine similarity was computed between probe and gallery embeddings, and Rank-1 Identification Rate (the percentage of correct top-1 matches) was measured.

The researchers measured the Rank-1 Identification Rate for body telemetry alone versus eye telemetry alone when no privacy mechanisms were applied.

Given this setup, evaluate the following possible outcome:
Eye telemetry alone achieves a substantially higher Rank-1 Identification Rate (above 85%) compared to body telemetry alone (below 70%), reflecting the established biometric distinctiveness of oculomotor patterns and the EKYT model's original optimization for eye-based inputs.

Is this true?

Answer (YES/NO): NO